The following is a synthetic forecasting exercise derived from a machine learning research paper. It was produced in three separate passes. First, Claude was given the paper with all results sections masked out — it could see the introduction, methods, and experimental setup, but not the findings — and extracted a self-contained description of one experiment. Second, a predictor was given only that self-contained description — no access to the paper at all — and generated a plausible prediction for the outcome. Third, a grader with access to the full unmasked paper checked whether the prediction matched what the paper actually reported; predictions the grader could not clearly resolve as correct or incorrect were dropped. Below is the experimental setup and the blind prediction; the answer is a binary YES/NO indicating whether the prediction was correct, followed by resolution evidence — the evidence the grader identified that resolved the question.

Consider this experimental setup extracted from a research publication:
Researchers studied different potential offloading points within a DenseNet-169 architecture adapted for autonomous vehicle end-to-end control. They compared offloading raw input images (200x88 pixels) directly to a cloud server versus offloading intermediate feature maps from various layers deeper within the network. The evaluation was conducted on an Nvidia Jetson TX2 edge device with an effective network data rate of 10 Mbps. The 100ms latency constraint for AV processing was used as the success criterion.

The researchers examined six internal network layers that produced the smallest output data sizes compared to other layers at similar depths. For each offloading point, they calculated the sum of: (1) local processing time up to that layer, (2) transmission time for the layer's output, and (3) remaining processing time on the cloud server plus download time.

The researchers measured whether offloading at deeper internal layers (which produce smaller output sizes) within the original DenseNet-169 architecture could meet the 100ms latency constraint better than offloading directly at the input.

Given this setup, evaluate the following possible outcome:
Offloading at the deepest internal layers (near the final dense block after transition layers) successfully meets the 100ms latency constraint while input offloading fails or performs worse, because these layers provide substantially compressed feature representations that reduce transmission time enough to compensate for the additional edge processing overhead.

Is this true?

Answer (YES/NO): NO